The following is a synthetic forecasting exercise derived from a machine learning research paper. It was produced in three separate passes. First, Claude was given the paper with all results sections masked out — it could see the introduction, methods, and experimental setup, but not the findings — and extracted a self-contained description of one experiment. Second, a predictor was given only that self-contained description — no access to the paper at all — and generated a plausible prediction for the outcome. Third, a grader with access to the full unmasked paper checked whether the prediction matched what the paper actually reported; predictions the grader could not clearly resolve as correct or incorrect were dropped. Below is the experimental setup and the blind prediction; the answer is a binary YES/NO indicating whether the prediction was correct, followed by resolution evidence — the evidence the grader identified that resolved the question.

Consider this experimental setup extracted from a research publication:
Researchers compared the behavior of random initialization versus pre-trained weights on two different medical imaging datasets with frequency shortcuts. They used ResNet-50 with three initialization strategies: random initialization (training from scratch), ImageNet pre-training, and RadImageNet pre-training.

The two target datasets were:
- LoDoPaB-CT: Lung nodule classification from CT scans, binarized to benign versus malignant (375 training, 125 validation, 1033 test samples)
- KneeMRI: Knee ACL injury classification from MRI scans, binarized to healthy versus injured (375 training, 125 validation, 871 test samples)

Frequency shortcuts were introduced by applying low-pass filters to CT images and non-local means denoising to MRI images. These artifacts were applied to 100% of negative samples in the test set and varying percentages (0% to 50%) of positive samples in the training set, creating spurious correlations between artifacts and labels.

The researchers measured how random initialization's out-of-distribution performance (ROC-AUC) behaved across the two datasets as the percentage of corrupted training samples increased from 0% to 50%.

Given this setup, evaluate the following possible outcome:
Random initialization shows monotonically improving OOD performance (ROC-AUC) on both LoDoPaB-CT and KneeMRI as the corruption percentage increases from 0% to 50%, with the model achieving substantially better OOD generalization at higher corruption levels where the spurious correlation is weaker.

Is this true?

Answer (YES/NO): NO